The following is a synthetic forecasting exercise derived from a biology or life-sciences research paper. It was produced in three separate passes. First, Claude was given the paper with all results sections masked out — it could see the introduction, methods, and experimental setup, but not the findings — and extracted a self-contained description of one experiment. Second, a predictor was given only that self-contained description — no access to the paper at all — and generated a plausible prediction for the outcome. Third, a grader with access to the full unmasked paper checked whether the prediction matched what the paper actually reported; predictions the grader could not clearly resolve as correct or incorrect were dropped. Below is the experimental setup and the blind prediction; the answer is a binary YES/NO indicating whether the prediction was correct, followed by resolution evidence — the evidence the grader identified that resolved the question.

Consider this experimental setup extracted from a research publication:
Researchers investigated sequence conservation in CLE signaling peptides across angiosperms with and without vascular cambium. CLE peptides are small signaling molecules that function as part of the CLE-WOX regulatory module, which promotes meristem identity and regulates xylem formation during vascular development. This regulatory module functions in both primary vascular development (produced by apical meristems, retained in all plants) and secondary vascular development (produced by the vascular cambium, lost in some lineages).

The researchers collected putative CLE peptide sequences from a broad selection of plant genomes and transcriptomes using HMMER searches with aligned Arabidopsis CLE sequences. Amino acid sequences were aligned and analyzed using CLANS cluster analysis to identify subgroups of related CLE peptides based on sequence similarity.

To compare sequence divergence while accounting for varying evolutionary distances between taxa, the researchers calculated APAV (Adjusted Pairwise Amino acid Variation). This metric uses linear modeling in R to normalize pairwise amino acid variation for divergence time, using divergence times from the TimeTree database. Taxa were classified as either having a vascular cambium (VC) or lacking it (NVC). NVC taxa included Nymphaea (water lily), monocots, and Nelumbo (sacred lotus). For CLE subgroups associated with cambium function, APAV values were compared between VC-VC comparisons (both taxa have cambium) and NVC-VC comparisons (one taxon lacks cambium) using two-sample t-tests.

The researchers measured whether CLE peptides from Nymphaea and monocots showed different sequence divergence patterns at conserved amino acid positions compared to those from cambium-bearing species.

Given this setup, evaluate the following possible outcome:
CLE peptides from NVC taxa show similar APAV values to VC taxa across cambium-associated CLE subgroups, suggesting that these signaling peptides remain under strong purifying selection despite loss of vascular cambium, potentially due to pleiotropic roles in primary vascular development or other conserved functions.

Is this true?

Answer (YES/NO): NO